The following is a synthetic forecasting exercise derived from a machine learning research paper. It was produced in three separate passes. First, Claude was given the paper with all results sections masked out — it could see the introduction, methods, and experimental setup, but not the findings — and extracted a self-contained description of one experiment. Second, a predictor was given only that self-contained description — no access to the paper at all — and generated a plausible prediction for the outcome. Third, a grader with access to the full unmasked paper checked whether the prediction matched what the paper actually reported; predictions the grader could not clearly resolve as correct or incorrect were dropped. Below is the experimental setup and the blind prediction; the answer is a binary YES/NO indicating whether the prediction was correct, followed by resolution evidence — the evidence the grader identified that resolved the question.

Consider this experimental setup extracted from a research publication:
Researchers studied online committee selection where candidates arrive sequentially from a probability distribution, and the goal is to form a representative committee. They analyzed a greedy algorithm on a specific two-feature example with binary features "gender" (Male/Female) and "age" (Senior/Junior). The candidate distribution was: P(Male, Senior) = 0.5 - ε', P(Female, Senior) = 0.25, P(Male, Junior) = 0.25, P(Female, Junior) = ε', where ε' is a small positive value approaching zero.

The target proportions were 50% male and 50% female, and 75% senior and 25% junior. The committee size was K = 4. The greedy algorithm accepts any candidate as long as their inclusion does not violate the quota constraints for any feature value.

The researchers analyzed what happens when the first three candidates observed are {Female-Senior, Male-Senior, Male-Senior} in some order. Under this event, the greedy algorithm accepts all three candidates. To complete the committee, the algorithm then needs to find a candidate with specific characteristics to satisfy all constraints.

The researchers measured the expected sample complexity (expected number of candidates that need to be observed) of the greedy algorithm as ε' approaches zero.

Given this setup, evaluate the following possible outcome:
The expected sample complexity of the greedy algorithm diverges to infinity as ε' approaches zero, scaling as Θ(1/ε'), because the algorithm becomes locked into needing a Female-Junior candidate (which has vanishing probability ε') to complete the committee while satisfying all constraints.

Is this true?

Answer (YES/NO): YES